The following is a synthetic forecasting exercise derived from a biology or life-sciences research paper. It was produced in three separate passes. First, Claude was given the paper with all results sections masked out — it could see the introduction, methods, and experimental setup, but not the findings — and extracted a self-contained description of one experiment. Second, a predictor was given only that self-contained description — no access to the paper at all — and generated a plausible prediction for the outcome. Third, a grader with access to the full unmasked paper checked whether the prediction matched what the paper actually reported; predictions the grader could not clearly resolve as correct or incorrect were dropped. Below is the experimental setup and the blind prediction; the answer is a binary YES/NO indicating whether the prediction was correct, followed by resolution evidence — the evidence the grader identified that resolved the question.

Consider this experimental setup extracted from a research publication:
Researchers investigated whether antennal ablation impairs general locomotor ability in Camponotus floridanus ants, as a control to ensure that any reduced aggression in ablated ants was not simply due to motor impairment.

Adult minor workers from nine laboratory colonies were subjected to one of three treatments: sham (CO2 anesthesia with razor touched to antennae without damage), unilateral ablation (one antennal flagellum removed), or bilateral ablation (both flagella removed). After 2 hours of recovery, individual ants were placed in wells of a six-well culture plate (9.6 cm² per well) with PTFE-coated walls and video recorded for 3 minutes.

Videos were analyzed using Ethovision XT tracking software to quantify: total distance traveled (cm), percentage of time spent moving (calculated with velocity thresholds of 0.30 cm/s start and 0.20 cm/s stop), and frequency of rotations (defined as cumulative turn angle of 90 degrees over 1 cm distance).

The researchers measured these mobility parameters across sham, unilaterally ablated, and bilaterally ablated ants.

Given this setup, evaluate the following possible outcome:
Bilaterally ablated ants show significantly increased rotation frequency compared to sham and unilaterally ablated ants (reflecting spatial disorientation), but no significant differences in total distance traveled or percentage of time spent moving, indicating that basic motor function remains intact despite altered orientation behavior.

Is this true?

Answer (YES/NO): NO